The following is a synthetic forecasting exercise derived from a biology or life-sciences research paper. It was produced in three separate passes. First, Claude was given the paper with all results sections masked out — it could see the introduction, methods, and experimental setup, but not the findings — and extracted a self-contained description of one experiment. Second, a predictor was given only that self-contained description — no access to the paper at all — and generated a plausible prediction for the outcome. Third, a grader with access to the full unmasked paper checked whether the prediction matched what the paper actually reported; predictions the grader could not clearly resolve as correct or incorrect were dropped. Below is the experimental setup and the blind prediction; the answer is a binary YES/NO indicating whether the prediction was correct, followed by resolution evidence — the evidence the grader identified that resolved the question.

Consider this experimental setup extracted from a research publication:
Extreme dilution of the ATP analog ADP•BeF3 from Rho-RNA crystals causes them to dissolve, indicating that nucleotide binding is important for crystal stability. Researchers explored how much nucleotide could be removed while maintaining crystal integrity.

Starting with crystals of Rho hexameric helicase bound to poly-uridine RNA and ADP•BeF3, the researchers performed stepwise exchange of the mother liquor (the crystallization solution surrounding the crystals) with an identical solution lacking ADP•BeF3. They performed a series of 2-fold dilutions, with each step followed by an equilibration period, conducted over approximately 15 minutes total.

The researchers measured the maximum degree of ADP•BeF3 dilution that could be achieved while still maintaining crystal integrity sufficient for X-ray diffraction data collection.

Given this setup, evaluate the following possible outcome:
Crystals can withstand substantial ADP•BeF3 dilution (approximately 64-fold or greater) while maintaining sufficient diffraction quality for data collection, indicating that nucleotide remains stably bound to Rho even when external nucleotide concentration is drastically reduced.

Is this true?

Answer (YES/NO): NO